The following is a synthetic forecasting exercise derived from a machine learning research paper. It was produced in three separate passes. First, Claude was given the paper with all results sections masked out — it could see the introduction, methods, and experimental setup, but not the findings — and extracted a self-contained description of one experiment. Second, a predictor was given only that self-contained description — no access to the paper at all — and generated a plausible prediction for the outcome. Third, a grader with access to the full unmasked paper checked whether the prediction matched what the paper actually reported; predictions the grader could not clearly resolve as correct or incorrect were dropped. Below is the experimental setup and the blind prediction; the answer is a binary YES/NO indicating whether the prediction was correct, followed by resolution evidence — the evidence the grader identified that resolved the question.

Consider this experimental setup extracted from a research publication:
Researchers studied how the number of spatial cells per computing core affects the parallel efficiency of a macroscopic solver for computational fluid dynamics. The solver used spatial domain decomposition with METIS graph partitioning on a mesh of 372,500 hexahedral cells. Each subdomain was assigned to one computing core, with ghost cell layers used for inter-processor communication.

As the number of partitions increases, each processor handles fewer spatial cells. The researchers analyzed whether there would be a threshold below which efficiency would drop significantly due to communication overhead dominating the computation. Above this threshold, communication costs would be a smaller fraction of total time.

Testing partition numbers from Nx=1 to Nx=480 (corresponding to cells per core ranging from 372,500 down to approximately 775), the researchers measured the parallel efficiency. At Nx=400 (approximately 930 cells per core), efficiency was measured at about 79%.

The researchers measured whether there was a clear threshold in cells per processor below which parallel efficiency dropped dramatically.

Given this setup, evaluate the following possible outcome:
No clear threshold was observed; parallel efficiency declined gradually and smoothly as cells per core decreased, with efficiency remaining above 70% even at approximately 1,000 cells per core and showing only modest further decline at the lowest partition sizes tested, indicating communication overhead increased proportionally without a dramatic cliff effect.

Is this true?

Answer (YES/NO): NO